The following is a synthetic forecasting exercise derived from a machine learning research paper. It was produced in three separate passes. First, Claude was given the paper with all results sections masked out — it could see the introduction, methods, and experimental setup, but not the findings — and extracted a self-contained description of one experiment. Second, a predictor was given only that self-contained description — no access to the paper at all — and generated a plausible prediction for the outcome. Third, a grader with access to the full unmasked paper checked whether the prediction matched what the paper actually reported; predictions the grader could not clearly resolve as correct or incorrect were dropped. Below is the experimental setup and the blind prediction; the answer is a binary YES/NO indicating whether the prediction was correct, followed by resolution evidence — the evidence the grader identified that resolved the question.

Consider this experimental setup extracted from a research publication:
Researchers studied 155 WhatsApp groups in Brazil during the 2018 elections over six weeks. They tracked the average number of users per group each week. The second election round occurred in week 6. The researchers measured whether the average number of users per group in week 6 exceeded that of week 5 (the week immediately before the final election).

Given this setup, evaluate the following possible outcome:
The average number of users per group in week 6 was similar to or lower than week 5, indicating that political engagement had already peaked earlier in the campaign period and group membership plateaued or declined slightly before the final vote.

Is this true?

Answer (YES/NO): NO